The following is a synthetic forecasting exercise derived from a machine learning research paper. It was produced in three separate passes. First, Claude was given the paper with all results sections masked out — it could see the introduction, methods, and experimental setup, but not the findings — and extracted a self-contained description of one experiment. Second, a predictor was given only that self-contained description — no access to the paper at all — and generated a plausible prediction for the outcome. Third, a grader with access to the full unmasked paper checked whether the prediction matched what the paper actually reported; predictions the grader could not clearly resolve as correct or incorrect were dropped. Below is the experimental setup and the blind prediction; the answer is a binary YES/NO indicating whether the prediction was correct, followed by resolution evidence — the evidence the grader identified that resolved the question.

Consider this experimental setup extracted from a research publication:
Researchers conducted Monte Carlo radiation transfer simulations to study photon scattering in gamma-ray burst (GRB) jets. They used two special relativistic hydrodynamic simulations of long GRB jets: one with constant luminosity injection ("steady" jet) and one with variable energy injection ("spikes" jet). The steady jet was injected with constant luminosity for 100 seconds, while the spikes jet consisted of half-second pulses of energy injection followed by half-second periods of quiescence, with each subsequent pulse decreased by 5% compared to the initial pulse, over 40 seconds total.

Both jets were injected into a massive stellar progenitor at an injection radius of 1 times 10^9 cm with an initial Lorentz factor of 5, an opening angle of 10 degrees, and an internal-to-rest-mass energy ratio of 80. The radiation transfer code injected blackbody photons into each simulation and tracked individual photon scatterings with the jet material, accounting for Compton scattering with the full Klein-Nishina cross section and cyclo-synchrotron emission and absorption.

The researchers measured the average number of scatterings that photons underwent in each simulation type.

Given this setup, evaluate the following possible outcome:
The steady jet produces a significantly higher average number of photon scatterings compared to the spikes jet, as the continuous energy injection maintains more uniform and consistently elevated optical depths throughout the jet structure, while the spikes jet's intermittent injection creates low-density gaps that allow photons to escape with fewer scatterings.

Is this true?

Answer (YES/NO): NO